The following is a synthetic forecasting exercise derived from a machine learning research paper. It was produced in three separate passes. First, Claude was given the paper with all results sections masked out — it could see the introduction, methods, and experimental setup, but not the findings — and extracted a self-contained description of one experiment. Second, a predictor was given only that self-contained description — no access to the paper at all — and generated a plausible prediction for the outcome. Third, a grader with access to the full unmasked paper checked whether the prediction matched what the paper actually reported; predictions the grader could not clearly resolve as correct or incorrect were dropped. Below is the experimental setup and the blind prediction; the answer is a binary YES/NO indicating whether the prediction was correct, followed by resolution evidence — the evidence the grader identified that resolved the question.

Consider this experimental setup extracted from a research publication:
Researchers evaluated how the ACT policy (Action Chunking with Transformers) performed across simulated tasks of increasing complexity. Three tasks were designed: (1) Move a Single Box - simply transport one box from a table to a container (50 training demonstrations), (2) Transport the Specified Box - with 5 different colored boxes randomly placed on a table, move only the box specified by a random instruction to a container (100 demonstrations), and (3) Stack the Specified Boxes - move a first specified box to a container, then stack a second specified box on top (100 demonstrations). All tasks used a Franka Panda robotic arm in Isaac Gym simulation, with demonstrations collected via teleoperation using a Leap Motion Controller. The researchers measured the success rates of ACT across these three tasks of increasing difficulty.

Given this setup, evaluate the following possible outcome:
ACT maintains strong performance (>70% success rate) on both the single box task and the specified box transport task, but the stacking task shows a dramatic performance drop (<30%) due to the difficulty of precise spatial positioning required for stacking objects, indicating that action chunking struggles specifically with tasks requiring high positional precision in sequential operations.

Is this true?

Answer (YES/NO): NO